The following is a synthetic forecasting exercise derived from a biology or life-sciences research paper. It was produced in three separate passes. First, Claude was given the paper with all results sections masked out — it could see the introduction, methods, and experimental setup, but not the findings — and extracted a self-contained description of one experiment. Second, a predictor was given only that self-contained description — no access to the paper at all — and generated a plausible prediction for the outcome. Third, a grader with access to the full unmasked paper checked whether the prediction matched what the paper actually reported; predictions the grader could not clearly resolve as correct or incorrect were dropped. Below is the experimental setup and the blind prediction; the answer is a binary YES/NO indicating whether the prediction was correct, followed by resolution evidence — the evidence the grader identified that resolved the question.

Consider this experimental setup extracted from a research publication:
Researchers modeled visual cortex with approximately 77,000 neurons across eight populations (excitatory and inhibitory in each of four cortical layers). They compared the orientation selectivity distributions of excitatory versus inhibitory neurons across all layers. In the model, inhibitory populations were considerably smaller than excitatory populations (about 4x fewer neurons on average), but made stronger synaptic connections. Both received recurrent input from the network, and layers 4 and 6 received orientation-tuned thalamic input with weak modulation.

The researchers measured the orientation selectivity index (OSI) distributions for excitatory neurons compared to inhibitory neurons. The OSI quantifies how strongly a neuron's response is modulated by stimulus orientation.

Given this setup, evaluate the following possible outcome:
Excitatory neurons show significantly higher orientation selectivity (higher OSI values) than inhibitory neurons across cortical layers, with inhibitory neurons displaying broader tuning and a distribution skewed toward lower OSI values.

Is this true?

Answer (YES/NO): YES